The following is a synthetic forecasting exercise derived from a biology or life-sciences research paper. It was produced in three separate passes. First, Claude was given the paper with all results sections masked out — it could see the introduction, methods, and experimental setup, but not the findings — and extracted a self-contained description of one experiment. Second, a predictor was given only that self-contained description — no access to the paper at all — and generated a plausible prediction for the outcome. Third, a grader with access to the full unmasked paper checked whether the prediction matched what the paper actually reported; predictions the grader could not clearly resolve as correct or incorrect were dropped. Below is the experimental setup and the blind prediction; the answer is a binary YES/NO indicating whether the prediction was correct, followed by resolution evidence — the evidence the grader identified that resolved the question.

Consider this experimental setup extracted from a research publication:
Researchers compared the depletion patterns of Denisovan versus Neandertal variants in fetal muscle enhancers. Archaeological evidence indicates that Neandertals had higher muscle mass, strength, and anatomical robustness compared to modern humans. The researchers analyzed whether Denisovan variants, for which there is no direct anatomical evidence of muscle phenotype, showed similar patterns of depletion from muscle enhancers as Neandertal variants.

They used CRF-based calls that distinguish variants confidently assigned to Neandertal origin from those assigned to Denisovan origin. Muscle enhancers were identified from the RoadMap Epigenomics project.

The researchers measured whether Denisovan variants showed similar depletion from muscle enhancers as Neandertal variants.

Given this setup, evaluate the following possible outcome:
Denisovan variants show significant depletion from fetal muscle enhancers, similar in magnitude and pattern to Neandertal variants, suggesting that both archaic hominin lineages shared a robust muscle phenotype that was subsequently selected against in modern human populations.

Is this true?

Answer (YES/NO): YES